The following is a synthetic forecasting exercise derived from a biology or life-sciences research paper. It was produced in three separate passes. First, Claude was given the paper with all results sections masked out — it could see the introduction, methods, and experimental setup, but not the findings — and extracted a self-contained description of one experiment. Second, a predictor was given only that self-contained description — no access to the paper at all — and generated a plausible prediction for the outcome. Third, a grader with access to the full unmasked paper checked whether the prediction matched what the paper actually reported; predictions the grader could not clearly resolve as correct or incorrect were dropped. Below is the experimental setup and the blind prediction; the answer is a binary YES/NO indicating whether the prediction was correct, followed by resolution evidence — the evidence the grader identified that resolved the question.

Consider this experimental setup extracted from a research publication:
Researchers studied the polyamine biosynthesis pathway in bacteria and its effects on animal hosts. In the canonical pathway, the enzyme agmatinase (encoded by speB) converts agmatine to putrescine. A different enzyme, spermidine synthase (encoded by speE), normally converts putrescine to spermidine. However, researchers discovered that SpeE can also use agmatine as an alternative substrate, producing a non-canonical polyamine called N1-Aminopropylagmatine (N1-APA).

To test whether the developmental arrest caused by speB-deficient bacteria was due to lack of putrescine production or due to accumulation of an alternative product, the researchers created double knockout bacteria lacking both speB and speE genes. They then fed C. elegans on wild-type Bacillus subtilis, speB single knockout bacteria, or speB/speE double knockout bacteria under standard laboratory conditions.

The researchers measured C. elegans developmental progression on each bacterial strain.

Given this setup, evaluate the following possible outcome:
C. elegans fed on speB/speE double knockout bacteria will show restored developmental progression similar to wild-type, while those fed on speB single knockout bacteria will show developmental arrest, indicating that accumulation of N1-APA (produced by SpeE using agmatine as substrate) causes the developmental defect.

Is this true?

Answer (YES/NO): YES